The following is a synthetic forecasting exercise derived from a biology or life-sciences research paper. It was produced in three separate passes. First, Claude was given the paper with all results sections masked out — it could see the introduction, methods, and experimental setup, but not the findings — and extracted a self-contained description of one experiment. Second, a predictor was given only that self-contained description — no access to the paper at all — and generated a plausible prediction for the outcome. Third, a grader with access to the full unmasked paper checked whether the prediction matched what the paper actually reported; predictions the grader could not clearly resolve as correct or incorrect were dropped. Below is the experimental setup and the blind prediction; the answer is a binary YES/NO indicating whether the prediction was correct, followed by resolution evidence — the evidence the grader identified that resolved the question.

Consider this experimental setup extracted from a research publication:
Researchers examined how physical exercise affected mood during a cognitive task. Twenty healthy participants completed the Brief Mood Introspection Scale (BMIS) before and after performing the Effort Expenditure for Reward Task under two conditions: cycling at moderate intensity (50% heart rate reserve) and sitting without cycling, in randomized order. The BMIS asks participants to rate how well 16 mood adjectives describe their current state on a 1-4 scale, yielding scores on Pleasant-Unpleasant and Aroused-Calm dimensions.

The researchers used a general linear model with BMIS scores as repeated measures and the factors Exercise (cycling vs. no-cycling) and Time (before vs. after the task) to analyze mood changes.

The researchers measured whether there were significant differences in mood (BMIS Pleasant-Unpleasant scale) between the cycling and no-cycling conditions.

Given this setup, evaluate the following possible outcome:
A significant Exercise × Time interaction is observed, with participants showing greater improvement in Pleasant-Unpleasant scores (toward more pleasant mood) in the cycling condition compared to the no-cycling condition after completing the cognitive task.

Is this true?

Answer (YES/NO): NO